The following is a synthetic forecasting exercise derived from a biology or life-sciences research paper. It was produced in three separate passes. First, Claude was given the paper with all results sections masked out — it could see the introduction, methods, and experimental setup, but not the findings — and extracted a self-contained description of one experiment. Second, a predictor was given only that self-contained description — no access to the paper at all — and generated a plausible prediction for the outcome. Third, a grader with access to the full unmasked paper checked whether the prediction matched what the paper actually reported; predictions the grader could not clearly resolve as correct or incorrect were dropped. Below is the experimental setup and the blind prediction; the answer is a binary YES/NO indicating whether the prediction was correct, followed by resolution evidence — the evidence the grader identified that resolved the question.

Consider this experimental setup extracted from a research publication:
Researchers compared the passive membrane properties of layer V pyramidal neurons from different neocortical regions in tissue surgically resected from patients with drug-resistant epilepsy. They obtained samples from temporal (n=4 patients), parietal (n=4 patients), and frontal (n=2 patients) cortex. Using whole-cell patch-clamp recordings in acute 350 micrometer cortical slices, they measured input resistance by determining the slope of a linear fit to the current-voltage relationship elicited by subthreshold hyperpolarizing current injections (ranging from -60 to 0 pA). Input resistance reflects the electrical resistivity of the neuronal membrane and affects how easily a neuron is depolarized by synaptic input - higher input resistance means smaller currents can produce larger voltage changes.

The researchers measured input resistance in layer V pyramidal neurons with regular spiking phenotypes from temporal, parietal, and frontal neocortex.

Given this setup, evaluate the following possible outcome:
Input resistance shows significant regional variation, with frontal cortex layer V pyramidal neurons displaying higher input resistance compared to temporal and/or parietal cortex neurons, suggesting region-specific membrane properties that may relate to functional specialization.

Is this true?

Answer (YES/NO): NO